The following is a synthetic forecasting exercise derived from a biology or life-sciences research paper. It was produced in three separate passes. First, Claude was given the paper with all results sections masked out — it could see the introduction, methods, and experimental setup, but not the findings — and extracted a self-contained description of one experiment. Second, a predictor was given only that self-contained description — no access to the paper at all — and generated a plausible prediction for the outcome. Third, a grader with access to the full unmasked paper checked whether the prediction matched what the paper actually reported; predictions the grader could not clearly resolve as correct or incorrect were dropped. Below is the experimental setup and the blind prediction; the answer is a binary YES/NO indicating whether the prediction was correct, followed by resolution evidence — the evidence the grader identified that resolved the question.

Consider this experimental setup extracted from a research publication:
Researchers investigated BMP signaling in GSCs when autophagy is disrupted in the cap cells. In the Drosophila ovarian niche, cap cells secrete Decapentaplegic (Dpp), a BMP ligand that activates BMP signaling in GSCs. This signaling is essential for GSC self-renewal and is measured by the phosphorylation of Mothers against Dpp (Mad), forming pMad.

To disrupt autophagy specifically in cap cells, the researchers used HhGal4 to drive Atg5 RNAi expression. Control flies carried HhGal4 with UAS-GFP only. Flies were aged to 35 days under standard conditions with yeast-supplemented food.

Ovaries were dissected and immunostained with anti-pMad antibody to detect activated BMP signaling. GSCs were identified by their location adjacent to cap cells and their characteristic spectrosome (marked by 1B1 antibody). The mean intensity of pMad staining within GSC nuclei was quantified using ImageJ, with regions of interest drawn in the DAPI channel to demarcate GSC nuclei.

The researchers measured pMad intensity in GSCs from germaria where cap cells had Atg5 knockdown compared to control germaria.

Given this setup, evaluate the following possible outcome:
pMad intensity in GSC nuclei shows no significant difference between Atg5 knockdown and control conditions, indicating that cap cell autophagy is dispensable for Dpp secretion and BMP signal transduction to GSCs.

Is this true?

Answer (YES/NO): NO